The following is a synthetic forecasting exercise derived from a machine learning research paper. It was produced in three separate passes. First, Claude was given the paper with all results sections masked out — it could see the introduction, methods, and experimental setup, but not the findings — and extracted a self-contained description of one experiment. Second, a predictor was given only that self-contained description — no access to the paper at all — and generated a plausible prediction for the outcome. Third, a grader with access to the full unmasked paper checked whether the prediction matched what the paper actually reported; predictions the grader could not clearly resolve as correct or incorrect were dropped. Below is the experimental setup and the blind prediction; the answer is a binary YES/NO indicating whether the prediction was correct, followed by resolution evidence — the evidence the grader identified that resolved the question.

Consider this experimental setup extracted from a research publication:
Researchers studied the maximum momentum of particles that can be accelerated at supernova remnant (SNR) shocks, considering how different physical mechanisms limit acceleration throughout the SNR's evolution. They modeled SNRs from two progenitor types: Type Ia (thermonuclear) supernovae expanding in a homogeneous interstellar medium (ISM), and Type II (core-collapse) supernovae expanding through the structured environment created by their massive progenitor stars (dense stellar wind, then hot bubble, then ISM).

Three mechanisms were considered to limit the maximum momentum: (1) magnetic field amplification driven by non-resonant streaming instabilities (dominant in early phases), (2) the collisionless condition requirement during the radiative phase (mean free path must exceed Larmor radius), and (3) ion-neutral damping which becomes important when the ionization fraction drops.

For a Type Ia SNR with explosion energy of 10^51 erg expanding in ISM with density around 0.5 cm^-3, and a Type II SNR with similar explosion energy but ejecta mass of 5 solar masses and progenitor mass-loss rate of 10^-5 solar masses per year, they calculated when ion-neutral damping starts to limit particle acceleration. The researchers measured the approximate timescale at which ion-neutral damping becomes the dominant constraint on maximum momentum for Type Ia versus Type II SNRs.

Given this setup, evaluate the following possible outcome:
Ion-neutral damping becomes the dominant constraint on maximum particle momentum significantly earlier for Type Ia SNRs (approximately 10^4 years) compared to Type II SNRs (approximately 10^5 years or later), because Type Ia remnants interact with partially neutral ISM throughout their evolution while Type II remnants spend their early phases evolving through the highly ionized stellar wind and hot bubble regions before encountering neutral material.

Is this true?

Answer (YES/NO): NO